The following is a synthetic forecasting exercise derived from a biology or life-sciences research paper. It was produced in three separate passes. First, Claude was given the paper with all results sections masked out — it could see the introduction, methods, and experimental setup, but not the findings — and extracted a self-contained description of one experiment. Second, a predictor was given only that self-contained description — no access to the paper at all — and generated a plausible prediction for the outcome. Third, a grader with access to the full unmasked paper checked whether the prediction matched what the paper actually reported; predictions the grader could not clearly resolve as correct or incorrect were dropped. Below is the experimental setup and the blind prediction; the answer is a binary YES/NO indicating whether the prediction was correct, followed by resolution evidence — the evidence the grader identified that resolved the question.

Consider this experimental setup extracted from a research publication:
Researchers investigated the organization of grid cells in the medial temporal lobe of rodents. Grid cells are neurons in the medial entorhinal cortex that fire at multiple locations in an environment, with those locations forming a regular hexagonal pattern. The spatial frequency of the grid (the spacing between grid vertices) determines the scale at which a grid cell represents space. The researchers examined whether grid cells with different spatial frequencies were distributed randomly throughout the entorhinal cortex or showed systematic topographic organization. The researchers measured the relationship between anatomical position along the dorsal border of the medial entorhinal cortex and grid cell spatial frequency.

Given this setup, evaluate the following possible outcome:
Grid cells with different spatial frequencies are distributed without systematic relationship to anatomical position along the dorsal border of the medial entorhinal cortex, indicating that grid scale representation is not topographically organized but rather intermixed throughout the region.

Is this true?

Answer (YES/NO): NO